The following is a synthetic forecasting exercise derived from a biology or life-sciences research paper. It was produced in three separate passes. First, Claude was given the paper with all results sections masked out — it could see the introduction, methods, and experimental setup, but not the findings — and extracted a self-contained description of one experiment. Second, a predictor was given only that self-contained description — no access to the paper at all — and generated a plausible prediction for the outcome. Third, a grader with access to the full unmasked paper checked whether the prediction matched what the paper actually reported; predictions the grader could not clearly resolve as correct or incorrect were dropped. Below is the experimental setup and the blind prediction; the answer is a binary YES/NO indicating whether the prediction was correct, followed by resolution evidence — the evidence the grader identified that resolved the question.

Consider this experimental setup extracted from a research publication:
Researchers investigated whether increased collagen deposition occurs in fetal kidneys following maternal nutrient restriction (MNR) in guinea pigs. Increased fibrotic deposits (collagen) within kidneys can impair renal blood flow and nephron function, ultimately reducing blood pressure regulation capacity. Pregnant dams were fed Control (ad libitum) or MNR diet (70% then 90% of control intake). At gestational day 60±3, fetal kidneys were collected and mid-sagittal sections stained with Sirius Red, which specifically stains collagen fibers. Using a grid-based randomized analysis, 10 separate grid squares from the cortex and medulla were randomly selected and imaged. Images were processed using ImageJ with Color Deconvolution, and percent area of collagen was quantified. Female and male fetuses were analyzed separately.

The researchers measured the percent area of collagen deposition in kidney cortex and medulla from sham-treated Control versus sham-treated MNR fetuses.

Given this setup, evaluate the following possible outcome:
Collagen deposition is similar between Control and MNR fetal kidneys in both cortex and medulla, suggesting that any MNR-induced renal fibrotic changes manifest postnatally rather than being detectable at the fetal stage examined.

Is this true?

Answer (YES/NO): YES